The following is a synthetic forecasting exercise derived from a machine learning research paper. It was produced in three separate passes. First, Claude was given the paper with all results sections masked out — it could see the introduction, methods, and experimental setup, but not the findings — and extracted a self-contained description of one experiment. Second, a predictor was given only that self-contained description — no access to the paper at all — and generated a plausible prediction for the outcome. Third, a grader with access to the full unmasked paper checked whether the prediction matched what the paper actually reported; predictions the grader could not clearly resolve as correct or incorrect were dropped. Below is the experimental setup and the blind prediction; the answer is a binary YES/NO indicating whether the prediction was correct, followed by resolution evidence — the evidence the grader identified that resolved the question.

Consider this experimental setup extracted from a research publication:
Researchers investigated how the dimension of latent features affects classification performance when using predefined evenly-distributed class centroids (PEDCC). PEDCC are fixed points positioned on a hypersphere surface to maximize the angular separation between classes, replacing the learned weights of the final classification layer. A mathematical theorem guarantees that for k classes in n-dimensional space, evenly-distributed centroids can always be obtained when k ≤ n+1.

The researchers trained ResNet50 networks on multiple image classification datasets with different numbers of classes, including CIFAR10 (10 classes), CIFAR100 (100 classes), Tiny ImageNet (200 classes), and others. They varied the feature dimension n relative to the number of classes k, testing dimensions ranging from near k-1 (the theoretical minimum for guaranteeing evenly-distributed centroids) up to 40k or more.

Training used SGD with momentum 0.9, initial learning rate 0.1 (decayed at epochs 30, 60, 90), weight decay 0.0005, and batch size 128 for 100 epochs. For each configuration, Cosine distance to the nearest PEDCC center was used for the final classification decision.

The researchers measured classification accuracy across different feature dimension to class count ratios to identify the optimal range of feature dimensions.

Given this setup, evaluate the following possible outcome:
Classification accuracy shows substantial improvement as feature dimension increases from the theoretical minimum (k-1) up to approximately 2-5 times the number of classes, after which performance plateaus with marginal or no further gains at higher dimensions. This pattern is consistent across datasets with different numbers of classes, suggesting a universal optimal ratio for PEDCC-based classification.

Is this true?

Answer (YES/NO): NO